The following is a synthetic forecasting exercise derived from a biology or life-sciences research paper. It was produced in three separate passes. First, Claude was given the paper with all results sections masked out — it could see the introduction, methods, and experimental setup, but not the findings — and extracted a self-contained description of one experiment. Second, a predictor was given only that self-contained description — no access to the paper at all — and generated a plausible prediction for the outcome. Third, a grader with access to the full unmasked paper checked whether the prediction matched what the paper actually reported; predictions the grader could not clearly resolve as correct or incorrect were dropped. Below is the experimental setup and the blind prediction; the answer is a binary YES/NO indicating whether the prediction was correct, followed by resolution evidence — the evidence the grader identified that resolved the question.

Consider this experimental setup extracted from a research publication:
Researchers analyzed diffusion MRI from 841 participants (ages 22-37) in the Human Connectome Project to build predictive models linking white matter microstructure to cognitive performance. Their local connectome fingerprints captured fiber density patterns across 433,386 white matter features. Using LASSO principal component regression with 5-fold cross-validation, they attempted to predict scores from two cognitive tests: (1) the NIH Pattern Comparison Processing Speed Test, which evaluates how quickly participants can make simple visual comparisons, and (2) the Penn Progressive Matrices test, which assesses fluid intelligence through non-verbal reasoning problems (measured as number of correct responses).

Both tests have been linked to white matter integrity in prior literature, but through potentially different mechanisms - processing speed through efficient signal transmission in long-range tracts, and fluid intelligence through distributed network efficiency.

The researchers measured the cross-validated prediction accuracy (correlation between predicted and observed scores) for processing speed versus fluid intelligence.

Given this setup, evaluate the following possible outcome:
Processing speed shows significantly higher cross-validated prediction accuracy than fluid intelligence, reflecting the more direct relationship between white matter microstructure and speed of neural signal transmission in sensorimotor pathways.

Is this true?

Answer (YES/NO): NO